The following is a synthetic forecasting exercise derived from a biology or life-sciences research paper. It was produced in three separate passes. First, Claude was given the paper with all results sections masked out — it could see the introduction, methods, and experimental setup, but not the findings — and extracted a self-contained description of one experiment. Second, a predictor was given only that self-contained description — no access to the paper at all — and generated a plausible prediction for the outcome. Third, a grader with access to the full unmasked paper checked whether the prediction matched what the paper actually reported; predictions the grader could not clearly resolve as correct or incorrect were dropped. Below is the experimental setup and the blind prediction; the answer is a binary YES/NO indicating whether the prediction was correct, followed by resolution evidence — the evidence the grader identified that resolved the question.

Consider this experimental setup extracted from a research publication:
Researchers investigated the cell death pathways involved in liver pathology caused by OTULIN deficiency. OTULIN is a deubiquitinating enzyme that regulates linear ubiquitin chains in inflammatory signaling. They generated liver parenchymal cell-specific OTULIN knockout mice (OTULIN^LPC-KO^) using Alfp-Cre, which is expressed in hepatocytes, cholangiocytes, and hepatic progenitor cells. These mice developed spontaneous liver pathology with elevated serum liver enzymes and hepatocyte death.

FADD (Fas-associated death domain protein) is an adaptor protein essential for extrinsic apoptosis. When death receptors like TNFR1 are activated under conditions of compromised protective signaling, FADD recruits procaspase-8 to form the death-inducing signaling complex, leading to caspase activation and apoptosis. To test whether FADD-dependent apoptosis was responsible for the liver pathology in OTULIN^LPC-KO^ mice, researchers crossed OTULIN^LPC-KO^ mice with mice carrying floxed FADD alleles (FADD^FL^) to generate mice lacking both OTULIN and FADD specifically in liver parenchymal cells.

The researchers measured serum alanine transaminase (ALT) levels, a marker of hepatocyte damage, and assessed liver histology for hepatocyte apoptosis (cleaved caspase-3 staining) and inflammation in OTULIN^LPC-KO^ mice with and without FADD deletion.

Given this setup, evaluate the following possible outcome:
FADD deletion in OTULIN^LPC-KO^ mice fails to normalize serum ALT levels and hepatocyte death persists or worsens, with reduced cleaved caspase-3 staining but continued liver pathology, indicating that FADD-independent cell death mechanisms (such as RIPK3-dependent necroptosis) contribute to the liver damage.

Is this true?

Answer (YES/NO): NO